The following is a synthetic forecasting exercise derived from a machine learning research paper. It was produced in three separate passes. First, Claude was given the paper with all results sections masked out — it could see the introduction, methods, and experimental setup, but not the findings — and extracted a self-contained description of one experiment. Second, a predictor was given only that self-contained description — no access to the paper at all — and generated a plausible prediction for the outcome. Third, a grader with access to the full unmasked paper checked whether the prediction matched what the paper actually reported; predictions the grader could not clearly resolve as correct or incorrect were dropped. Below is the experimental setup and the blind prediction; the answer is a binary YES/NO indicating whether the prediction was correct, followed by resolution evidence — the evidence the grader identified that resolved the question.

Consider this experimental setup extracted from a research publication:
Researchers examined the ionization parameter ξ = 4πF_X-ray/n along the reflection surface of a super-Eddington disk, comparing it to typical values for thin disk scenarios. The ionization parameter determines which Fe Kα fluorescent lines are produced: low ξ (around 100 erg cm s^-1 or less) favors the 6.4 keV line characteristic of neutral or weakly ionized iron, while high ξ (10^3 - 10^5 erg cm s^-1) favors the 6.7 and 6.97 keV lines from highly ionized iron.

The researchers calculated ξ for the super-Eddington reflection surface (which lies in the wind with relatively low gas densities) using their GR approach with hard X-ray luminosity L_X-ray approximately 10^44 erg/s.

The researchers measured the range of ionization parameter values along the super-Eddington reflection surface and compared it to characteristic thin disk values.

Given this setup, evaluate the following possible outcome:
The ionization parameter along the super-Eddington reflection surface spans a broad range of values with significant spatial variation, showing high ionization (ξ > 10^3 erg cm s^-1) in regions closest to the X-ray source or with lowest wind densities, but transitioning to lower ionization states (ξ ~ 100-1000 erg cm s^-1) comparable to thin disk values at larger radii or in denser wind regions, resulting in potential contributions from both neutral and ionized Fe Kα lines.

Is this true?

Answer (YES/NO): NO